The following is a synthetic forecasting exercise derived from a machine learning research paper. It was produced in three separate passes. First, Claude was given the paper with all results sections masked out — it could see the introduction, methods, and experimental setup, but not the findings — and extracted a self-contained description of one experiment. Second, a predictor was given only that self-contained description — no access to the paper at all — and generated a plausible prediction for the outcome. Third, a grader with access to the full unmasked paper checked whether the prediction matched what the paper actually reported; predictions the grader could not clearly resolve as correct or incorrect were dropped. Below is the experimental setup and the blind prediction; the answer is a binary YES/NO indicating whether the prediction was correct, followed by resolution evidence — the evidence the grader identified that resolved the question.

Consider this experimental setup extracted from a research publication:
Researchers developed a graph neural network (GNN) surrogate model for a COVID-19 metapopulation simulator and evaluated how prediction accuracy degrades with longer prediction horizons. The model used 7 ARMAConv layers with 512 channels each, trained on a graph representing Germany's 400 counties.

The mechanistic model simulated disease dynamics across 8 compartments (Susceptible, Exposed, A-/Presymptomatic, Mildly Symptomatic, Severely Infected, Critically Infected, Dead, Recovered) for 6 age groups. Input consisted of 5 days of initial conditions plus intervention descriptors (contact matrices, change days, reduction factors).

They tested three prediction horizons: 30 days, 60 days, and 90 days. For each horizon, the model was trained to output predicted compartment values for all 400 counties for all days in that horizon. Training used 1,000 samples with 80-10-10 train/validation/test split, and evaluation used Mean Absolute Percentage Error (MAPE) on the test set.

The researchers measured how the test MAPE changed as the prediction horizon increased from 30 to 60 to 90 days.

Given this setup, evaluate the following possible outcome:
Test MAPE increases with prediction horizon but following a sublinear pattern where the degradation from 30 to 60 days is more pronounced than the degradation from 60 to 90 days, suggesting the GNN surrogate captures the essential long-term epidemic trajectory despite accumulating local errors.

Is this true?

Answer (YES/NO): NO